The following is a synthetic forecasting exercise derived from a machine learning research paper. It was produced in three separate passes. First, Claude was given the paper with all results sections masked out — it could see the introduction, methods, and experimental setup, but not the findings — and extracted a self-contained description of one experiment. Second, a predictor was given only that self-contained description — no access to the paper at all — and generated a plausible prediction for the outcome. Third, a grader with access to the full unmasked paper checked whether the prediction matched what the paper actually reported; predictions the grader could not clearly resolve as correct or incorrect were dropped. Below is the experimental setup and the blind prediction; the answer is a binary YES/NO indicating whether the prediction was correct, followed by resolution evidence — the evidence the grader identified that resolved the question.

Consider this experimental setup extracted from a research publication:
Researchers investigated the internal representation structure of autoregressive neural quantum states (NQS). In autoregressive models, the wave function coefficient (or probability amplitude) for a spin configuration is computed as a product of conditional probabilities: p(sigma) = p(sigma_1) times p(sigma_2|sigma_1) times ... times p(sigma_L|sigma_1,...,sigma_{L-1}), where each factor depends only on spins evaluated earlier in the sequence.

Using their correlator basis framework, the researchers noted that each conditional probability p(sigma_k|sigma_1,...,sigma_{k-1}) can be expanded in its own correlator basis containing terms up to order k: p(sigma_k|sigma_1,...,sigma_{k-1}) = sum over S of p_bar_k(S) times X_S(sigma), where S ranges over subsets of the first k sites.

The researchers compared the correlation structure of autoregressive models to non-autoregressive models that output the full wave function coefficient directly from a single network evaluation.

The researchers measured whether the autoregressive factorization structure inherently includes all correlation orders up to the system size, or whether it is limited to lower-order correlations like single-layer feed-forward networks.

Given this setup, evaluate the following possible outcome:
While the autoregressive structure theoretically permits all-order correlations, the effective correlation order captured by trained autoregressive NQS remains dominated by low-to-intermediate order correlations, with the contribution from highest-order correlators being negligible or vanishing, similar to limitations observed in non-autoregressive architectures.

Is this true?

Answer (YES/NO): NO